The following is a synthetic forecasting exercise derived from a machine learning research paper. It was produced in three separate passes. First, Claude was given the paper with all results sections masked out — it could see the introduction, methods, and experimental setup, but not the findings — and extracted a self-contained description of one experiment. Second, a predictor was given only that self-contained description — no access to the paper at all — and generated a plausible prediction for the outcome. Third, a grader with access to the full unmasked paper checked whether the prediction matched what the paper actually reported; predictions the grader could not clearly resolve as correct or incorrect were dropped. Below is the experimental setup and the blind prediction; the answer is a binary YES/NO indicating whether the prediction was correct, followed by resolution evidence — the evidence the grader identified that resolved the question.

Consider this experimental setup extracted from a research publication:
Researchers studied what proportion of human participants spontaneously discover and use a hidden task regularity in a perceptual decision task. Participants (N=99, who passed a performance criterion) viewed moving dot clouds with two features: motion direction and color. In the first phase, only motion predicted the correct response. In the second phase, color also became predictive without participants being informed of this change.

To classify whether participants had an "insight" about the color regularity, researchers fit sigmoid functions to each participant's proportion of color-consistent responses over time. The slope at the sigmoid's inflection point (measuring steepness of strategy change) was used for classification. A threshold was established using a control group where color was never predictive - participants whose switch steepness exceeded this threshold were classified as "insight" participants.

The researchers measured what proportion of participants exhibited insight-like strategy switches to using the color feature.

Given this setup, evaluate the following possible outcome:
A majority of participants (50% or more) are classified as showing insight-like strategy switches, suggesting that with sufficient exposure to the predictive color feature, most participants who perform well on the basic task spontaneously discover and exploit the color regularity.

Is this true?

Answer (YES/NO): NO